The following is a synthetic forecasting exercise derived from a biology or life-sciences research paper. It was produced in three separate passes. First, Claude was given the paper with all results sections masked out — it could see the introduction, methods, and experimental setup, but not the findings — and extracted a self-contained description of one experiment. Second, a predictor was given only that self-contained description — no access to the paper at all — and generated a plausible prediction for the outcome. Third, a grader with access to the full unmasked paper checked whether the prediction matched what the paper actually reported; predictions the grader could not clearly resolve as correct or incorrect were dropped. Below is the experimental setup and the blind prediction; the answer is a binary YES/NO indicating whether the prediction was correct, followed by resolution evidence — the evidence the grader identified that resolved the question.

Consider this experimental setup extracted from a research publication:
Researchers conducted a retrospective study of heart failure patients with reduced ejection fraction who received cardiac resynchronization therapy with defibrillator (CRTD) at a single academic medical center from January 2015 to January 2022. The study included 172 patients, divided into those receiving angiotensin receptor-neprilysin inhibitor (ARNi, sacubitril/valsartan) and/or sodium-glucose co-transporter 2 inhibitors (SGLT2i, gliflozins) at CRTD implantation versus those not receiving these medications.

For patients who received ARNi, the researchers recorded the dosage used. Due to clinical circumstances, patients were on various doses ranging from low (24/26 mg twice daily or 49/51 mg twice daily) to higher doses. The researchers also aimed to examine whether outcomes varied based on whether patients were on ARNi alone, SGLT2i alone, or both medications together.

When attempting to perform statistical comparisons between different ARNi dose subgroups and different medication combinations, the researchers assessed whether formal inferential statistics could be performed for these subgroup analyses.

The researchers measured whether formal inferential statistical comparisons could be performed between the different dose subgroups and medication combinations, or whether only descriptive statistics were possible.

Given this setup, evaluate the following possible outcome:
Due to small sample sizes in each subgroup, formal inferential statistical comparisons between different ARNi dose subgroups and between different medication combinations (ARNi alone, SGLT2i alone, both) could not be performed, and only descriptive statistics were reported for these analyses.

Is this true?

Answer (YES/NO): YES